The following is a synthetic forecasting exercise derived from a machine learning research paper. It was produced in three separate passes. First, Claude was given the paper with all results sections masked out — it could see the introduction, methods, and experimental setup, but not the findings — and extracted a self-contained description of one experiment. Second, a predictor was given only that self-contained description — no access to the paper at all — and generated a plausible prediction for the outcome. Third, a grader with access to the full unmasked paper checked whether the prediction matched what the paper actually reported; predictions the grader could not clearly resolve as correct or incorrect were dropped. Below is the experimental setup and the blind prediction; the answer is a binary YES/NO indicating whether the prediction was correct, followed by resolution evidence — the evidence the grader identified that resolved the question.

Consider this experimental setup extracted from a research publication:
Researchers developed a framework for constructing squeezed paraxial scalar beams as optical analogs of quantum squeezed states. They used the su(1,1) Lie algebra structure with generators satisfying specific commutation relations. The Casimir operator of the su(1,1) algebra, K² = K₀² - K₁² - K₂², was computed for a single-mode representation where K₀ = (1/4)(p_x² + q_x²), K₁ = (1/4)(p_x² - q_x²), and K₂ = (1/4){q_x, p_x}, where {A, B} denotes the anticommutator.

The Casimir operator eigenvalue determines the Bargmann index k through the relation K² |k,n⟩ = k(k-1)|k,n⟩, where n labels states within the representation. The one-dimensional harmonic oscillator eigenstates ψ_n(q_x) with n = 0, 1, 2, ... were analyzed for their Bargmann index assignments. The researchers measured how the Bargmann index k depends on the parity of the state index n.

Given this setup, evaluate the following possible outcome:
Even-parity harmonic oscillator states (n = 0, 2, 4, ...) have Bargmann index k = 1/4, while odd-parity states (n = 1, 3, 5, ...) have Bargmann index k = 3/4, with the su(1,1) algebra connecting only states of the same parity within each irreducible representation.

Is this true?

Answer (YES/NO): YES